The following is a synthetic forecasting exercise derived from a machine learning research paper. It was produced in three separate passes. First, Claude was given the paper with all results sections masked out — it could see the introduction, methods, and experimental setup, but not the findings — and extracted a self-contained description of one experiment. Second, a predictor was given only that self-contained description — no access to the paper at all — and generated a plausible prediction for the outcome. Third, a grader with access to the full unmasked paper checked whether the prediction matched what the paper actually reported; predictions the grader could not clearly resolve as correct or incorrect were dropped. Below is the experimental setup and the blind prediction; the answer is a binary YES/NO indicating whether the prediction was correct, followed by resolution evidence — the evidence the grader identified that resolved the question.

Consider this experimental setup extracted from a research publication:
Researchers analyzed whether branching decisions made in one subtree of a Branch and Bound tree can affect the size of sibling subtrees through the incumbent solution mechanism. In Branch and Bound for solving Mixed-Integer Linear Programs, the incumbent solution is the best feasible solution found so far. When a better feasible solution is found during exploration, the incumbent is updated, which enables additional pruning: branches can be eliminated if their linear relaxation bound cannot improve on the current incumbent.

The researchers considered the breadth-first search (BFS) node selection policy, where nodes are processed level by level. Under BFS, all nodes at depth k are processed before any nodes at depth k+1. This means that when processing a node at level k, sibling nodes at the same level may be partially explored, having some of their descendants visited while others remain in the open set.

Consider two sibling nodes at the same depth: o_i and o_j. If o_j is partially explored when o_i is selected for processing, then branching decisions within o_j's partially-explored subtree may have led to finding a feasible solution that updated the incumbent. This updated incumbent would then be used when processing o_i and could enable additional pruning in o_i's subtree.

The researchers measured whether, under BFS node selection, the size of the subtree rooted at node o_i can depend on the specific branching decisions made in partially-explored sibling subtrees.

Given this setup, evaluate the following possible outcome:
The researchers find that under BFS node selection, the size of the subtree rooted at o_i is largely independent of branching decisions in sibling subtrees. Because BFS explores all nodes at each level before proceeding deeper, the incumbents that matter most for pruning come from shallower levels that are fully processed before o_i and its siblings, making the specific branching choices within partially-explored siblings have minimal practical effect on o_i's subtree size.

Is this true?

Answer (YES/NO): NO